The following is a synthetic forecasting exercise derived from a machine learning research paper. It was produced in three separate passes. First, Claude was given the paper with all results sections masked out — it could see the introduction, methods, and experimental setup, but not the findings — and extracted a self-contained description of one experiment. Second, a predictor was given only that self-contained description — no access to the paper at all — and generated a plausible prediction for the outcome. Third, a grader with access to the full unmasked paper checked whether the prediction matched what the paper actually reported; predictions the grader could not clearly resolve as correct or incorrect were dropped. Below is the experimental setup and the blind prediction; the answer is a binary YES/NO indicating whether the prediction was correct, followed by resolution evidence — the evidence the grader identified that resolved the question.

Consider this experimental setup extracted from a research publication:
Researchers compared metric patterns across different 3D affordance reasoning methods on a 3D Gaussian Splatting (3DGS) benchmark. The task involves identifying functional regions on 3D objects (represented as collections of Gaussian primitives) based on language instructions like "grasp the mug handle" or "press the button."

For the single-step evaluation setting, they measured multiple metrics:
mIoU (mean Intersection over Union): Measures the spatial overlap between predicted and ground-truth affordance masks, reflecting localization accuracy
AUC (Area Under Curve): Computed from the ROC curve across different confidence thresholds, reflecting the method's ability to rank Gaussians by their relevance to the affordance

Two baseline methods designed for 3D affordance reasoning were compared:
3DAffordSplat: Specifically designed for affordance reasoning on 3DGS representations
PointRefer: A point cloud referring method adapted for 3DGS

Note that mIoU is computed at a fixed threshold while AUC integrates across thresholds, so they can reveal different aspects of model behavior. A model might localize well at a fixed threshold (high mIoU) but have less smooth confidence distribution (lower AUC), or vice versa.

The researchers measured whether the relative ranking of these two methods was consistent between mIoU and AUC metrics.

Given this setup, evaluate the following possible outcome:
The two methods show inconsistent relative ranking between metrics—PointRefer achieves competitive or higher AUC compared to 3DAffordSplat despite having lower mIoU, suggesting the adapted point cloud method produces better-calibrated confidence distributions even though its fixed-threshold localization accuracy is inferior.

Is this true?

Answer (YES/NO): NO